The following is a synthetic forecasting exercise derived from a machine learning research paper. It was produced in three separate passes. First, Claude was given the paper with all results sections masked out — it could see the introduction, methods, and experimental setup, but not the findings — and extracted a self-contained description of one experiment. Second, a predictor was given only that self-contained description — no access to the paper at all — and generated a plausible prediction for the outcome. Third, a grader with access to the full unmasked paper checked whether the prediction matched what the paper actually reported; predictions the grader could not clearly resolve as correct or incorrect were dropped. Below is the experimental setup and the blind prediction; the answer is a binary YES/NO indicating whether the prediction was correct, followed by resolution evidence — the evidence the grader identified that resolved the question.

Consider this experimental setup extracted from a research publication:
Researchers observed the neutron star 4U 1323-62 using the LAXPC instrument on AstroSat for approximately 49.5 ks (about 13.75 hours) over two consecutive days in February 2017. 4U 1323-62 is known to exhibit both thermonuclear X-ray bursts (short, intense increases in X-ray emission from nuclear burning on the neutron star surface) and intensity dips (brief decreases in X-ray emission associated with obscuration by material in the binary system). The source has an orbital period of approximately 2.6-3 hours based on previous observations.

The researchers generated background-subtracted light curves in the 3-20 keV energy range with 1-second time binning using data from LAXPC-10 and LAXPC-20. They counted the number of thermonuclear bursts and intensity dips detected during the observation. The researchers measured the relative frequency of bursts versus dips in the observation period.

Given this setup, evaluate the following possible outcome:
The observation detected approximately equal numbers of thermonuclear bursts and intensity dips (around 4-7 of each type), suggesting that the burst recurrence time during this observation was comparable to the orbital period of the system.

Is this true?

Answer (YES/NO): NO